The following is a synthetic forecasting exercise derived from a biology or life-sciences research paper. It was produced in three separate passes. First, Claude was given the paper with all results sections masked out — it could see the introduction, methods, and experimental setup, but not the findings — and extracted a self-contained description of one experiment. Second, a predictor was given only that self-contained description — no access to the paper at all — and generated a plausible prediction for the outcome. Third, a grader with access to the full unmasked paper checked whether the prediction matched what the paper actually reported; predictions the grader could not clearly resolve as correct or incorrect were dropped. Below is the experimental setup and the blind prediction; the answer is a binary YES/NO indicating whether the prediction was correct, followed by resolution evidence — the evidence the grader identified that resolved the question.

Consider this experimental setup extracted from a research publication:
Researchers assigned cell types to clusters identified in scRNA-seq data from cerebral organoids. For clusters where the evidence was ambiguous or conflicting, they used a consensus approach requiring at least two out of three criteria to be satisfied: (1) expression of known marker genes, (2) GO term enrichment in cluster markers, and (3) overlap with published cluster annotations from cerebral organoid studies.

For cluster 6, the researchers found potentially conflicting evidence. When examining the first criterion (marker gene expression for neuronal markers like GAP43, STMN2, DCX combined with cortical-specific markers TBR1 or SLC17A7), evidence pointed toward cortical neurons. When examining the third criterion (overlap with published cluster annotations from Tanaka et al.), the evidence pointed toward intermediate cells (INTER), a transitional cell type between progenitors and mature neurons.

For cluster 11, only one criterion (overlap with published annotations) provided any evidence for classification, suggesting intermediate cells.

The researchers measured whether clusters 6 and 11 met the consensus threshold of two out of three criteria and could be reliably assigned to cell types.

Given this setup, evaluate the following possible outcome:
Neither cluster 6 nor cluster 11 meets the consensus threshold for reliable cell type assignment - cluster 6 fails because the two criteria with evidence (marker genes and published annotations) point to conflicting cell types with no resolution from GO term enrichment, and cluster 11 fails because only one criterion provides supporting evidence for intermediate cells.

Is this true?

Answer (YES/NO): YES